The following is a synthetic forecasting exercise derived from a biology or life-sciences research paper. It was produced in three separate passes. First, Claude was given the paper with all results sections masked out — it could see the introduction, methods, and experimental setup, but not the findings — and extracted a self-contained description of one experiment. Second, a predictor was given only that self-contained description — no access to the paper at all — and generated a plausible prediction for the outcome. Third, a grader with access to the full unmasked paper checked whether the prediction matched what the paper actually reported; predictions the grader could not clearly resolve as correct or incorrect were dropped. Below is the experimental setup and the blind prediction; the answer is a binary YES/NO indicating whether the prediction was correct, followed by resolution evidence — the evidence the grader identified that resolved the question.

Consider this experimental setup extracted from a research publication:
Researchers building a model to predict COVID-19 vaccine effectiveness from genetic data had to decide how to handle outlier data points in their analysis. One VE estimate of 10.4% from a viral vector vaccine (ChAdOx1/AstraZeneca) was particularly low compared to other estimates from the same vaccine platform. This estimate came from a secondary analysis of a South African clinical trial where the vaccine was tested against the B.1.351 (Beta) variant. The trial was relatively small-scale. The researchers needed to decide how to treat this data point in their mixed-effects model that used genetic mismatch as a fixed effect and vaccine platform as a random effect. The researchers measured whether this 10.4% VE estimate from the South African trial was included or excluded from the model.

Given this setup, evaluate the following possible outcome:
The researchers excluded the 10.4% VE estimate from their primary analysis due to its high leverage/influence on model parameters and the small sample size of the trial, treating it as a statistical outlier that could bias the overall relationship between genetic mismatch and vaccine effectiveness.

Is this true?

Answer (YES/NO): NO